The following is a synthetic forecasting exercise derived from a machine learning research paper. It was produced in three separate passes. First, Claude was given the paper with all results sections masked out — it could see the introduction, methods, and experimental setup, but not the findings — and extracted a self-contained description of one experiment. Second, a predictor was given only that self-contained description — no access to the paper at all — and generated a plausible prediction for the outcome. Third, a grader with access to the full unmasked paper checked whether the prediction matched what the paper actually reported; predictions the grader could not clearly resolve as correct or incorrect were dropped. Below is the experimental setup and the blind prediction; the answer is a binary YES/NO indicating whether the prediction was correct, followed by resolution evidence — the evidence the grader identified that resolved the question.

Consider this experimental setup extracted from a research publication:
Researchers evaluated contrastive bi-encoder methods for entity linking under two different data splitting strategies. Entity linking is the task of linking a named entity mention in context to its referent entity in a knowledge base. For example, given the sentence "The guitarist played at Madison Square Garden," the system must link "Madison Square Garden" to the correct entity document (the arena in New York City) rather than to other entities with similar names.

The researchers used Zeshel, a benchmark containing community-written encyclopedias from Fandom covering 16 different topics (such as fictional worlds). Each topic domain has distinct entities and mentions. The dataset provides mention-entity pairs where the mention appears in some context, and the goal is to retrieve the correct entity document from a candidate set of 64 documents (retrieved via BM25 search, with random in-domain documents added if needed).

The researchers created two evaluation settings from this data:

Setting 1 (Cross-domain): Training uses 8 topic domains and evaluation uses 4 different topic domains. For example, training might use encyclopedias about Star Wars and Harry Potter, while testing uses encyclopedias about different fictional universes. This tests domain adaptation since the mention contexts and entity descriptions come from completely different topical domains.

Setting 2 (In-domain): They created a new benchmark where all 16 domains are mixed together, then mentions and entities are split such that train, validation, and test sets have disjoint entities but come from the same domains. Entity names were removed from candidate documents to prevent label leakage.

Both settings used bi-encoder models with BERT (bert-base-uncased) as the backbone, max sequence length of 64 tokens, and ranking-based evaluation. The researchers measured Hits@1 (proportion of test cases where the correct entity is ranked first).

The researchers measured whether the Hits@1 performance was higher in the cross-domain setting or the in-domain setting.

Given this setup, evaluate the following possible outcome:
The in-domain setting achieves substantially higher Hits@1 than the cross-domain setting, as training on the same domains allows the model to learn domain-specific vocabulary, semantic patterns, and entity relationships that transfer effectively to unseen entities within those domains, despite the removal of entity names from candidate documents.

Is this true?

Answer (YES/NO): YES